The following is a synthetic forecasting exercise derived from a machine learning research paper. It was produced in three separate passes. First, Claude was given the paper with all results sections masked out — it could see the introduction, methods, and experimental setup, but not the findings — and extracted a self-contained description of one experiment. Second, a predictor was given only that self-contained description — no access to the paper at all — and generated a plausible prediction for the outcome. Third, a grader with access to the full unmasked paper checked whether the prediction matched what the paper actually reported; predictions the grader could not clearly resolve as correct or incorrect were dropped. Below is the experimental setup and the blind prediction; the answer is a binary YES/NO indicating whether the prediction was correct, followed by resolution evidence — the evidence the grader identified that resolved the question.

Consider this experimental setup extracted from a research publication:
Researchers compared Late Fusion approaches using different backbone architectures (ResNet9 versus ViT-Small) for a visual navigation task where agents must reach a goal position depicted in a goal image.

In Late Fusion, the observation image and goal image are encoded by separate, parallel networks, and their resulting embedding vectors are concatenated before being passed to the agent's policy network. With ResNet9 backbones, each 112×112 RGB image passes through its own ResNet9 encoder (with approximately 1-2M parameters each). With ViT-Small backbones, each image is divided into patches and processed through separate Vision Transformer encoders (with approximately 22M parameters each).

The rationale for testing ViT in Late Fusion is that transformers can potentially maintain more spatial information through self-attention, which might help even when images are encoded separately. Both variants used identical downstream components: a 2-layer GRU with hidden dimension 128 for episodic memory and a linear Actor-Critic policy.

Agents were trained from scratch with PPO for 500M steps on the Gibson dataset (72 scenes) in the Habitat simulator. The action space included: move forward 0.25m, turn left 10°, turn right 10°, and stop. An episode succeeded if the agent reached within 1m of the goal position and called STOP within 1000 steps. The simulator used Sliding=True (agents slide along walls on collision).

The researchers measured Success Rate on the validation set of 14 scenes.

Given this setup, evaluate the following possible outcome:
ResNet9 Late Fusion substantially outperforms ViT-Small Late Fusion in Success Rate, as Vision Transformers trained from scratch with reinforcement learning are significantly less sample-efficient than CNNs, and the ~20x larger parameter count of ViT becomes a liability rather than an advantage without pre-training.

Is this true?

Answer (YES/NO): NO